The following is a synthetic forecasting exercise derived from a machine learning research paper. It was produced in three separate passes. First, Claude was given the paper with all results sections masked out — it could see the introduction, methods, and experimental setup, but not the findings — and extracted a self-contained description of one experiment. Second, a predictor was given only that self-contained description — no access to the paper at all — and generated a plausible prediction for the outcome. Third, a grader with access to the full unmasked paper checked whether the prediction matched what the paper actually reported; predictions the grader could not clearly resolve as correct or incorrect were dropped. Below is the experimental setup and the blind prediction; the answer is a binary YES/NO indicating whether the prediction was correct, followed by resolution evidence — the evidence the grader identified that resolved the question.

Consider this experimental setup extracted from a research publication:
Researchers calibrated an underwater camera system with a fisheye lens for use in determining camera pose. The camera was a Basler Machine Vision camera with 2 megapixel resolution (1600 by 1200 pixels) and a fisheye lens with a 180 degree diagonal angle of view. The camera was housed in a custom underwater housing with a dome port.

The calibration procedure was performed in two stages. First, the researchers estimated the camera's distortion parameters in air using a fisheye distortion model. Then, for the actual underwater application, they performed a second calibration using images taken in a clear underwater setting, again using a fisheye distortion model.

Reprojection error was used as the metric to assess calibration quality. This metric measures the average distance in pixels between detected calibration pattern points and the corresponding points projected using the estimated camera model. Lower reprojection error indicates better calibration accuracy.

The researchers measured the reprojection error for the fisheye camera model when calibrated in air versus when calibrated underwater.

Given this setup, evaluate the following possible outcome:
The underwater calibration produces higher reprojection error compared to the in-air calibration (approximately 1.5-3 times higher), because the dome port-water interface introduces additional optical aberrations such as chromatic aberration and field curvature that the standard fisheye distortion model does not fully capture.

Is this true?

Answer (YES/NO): YES